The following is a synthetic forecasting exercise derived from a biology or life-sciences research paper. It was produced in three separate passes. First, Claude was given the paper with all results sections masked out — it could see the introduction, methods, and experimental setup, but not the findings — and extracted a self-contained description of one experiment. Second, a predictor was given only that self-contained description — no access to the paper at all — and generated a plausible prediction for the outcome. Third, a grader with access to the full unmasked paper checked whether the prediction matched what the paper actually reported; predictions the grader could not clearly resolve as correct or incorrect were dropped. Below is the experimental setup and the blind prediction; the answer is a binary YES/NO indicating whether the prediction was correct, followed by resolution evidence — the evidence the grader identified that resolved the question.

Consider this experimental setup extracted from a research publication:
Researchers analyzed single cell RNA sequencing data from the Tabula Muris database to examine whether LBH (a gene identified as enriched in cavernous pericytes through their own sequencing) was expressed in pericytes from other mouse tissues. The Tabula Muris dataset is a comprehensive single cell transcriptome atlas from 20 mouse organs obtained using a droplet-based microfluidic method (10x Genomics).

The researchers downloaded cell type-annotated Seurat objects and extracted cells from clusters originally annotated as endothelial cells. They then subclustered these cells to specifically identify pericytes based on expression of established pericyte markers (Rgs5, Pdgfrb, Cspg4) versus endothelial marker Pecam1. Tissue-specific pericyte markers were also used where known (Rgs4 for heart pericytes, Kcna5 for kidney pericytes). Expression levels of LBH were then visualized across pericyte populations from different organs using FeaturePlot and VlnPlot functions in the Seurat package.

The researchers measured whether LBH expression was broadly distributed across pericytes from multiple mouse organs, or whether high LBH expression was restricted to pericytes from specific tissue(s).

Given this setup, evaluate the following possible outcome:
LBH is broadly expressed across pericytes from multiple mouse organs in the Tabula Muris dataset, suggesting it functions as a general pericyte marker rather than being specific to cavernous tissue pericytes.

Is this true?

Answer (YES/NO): NO